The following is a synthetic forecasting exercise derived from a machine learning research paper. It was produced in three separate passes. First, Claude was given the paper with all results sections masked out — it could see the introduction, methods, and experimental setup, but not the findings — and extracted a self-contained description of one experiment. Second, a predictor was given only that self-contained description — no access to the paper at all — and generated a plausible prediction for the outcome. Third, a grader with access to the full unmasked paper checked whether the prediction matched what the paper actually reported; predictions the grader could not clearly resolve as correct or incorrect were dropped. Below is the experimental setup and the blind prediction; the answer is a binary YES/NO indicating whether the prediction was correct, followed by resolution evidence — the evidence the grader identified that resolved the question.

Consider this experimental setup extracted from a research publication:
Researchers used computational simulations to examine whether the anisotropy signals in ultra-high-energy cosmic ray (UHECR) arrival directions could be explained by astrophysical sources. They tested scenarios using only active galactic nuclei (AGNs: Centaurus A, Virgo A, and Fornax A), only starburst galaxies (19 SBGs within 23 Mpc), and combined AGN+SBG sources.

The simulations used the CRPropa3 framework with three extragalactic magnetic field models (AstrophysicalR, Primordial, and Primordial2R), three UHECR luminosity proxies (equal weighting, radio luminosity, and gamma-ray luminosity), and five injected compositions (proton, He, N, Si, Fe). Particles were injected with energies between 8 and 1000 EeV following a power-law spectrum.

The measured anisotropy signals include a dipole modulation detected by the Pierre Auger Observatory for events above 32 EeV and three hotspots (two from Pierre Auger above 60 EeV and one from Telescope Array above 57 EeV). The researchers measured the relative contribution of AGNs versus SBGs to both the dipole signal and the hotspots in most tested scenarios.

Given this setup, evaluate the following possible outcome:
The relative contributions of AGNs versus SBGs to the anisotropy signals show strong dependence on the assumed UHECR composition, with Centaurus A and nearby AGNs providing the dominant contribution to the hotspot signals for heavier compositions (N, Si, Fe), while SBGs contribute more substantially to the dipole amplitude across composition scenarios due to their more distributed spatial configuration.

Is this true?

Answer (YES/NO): NO